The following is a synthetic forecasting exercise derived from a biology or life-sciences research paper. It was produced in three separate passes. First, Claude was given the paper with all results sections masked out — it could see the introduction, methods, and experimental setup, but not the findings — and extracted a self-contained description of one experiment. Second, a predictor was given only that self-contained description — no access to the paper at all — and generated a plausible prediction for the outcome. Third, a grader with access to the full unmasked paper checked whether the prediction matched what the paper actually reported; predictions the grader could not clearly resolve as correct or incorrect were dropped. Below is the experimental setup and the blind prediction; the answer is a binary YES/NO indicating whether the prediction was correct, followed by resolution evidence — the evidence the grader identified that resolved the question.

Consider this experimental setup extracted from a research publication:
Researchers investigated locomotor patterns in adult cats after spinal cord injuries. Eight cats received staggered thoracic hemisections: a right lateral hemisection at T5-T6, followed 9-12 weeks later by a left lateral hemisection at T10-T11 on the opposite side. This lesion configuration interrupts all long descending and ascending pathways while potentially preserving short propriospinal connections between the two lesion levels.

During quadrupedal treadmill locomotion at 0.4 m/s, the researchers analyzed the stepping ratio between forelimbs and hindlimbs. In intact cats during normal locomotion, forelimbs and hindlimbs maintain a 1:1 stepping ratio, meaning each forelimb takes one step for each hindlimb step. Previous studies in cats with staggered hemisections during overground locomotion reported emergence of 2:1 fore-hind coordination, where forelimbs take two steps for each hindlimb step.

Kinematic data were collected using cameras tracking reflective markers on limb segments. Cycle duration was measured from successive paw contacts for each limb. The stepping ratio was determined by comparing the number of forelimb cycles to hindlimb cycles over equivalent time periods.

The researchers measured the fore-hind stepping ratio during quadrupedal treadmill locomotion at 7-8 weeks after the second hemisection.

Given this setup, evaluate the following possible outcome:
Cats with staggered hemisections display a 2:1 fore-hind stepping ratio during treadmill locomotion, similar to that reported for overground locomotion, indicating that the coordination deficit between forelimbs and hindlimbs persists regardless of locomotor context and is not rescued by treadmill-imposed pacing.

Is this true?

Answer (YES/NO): YES